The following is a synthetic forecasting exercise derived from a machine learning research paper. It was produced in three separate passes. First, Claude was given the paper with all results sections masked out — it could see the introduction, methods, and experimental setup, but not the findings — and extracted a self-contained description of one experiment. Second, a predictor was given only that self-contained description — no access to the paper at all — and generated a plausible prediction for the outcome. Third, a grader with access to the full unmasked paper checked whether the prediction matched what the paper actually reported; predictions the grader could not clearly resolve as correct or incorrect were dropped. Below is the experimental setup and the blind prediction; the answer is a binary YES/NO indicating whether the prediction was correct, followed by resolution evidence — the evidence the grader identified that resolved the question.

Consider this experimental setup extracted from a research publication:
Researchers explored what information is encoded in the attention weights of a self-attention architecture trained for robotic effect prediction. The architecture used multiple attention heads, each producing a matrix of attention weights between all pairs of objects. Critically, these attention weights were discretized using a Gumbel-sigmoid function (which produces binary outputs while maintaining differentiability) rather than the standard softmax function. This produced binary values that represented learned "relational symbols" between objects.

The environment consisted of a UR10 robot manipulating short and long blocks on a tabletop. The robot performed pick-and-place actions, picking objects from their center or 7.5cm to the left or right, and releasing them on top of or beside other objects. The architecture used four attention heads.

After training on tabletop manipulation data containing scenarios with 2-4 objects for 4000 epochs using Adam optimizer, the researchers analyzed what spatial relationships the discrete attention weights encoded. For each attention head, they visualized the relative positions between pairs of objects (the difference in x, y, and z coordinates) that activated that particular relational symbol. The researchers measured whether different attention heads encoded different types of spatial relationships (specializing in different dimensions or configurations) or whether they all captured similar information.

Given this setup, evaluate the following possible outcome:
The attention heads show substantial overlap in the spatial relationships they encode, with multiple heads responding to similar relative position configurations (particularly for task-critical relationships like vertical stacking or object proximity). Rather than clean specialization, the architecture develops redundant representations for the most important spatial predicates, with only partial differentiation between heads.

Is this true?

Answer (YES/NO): NO